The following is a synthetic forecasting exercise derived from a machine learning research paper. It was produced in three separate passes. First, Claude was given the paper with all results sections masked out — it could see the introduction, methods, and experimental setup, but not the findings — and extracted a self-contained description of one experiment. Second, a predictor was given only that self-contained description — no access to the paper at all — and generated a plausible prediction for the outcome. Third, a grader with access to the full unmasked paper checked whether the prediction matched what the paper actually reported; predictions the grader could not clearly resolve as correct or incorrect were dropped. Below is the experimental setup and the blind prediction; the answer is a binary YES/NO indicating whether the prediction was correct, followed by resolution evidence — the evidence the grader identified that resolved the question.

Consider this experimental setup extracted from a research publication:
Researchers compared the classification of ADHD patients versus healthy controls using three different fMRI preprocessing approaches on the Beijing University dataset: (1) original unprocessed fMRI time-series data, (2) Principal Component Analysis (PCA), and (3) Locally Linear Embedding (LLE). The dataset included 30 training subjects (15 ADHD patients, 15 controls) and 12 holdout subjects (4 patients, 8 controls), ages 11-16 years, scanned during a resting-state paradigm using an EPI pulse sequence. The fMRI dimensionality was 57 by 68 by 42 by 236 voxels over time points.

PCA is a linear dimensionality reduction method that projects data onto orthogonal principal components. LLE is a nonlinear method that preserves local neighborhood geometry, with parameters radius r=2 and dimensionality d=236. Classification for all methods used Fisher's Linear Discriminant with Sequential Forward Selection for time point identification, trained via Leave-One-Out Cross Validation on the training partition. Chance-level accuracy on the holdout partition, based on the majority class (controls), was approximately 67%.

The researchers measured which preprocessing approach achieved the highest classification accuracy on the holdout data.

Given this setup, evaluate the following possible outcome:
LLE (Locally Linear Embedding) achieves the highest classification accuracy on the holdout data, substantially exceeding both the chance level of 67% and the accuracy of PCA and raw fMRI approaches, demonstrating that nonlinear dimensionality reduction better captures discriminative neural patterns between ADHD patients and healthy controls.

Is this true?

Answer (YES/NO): NO